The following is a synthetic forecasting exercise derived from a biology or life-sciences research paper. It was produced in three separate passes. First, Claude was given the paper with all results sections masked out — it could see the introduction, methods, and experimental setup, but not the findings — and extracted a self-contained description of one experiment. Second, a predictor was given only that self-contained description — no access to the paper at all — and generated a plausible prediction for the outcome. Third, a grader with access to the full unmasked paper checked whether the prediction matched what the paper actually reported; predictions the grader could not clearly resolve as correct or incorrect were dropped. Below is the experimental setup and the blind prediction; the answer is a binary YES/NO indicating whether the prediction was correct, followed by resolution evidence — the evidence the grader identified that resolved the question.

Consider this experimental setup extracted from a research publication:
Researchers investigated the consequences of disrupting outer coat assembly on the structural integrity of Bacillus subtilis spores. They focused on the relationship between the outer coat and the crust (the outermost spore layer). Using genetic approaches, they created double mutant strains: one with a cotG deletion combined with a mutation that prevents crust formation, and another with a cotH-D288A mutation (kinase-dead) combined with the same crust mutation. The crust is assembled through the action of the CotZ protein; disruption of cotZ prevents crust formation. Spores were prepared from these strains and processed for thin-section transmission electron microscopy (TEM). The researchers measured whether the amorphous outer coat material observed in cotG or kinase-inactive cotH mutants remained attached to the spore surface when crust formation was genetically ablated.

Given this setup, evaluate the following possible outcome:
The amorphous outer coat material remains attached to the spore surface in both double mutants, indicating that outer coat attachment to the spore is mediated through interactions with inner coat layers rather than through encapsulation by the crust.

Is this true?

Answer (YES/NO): NO